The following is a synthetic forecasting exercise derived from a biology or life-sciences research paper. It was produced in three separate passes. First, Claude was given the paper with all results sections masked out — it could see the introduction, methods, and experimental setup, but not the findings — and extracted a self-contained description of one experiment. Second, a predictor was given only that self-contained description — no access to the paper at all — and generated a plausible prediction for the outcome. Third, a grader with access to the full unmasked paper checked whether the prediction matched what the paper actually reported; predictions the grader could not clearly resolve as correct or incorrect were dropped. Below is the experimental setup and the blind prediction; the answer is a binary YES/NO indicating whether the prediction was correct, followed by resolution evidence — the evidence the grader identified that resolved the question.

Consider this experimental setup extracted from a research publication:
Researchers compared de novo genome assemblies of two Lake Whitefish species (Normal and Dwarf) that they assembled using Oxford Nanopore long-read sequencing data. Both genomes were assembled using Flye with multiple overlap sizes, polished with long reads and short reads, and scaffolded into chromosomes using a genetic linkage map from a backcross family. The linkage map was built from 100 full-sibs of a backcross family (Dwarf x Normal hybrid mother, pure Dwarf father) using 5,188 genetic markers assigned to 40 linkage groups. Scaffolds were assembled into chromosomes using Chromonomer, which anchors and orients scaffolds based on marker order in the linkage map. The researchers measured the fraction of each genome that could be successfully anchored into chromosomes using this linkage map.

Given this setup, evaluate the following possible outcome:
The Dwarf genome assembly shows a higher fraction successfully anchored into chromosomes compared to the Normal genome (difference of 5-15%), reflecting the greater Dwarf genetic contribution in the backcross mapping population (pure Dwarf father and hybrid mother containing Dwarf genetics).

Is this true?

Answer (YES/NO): NO